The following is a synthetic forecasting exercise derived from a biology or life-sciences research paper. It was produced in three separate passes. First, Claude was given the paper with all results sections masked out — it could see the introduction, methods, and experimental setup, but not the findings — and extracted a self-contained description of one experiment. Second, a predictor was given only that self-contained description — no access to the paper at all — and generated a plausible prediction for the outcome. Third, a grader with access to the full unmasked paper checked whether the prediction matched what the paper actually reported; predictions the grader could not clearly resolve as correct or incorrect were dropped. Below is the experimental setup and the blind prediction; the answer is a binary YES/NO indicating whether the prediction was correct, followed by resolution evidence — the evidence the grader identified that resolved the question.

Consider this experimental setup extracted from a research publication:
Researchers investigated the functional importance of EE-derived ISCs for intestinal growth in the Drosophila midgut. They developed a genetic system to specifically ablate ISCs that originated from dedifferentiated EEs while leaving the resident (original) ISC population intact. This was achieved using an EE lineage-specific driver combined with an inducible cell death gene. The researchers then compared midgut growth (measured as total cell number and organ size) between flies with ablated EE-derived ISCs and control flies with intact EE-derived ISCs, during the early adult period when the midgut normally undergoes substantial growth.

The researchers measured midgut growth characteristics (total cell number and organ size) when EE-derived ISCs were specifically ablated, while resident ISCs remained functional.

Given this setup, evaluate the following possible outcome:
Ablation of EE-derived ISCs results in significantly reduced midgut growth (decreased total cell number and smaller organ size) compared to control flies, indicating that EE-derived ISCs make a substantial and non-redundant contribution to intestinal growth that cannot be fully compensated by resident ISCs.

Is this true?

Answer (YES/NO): YES